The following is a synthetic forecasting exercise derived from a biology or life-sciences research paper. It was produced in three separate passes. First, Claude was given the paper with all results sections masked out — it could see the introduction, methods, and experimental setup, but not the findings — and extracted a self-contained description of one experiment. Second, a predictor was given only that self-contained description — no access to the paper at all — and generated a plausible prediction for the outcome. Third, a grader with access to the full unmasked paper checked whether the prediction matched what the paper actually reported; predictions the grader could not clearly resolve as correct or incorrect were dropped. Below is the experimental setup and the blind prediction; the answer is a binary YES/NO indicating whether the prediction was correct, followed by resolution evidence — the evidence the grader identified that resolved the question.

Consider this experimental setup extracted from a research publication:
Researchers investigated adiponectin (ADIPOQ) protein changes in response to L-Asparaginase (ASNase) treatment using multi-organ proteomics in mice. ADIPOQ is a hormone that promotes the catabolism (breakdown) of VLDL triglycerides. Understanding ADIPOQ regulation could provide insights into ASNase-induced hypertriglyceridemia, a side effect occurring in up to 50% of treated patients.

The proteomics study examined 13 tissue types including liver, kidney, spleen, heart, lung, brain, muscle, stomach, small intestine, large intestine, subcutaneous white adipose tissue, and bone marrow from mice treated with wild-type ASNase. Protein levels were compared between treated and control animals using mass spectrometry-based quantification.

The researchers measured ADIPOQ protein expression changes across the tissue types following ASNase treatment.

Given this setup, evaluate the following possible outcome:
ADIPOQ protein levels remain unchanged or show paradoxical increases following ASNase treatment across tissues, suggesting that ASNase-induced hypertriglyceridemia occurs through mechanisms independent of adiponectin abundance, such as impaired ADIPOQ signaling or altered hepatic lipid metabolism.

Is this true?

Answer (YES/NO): NO